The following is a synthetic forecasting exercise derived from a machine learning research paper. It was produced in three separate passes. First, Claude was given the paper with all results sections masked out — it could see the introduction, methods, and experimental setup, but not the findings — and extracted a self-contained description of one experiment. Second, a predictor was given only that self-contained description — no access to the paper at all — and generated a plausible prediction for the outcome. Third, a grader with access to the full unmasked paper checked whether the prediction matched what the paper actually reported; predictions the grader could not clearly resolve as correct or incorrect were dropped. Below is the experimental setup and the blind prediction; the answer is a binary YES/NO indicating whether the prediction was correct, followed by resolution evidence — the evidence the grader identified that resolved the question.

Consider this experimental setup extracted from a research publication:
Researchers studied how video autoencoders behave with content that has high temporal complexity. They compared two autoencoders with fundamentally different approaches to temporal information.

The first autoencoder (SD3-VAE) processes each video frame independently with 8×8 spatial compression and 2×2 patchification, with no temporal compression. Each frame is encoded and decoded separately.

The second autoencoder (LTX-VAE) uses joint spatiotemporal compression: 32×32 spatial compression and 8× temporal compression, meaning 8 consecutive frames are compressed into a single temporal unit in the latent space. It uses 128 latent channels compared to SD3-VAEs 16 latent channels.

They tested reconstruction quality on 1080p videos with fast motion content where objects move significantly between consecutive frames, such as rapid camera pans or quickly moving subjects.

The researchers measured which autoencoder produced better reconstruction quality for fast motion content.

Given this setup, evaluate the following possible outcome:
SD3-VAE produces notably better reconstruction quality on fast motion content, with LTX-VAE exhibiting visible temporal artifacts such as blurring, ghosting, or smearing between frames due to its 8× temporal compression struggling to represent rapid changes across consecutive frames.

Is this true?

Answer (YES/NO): NO